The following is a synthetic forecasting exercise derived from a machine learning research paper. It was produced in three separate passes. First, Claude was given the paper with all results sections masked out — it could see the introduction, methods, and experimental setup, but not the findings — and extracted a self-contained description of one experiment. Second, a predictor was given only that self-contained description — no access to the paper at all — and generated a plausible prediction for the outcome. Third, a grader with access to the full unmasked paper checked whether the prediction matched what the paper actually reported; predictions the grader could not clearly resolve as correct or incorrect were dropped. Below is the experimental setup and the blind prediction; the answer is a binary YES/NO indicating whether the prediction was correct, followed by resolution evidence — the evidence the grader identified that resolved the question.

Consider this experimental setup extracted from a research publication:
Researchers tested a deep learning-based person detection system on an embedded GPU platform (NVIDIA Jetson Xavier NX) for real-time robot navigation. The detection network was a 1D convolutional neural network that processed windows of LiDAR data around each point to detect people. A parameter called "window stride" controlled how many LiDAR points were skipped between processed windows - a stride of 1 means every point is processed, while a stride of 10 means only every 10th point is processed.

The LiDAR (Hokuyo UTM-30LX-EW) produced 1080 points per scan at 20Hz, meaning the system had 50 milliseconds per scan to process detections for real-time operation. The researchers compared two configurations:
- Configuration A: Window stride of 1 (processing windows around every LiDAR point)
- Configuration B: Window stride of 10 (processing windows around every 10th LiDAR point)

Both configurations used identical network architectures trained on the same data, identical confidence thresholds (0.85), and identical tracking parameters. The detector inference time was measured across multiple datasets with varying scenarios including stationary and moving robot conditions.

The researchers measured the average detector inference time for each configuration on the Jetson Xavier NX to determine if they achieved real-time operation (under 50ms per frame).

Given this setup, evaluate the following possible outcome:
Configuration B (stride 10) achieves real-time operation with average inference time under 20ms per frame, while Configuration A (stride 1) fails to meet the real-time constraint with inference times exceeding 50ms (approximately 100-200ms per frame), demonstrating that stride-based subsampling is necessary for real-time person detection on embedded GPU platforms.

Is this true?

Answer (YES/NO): NO